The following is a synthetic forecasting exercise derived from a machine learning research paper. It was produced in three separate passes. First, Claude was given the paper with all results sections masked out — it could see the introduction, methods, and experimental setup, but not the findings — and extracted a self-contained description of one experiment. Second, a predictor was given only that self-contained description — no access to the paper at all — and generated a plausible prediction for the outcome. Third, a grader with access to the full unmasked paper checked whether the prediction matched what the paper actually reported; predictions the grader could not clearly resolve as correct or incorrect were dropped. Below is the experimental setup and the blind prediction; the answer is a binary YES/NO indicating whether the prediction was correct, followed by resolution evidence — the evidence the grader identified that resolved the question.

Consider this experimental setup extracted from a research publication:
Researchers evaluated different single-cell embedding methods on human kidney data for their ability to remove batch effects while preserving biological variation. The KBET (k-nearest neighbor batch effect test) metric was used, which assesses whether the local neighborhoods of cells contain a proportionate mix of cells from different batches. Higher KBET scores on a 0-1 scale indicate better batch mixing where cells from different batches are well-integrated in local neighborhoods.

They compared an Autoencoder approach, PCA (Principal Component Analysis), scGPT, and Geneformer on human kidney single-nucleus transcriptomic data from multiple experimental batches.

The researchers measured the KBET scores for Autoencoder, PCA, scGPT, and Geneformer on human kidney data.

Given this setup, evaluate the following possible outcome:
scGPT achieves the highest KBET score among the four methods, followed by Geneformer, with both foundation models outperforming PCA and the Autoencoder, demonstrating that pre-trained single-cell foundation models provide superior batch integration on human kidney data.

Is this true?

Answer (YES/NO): NO